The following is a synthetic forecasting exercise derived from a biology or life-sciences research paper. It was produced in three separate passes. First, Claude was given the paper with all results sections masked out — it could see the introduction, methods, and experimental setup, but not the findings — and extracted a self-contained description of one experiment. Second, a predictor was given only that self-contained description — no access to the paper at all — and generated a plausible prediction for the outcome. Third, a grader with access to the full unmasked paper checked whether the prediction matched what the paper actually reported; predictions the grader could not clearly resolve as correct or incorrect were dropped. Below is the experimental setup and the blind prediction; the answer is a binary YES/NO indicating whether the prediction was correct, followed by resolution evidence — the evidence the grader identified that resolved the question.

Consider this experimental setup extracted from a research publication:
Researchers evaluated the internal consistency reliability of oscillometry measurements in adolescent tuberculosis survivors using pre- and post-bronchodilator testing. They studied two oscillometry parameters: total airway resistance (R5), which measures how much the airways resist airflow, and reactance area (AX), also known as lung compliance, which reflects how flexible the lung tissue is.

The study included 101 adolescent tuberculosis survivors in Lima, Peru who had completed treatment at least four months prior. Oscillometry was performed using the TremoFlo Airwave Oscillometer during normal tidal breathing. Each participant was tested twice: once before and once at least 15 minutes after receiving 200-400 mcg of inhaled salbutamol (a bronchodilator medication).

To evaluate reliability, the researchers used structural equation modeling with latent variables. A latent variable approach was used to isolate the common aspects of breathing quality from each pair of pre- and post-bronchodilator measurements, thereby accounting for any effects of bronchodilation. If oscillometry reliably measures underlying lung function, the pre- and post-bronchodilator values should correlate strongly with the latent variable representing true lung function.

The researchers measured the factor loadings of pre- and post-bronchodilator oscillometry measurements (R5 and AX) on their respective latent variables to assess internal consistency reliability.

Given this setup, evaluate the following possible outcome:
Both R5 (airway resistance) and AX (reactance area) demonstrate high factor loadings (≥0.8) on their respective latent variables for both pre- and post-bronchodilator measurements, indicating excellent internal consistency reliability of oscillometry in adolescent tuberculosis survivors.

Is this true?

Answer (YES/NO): YES